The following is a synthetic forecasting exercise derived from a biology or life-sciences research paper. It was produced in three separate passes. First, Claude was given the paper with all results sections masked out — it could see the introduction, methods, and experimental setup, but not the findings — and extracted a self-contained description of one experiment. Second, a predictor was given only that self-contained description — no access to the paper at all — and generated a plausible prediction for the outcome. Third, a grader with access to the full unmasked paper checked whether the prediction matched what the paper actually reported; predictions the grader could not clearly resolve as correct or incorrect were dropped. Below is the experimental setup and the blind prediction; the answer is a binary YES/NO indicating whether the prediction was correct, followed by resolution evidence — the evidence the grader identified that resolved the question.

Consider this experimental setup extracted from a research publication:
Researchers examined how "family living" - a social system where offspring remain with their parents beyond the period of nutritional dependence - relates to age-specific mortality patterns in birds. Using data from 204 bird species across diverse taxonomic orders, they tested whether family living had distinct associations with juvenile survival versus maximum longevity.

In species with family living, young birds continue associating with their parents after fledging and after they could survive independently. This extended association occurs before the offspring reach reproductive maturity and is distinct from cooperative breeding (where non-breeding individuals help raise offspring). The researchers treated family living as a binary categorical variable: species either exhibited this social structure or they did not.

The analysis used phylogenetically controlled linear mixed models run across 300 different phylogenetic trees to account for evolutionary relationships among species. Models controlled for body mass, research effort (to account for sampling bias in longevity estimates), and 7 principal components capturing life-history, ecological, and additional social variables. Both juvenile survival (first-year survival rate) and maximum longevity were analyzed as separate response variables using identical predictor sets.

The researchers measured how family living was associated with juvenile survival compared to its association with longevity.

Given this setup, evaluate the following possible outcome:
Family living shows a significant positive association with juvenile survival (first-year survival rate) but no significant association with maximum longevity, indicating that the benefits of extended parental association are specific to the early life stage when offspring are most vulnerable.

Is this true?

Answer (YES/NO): NO